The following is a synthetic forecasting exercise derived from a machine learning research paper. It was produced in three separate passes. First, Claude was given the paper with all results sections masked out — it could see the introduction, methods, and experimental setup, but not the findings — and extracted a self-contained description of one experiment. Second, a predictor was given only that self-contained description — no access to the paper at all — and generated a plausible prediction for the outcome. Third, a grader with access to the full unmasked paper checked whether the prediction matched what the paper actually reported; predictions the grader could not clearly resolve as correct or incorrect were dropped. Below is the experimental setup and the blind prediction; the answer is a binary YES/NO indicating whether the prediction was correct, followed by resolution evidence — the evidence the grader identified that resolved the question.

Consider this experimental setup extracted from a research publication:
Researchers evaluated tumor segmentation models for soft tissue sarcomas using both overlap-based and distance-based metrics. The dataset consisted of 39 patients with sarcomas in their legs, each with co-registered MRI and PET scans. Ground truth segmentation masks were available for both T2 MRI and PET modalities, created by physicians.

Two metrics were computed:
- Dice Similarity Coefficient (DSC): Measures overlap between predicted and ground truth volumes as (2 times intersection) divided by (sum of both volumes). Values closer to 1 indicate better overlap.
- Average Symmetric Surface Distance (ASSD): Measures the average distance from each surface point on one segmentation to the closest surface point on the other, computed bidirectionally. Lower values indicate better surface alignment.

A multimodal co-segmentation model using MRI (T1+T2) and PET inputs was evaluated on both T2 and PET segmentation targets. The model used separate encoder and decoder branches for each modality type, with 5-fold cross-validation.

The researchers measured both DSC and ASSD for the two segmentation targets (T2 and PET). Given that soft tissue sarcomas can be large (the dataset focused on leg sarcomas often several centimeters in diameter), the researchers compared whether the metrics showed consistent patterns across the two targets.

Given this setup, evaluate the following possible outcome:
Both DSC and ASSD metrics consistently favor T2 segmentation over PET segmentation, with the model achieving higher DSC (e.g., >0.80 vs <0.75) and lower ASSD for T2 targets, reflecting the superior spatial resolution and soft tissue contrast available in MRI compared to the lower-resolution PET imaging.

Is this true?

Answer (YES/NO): NO